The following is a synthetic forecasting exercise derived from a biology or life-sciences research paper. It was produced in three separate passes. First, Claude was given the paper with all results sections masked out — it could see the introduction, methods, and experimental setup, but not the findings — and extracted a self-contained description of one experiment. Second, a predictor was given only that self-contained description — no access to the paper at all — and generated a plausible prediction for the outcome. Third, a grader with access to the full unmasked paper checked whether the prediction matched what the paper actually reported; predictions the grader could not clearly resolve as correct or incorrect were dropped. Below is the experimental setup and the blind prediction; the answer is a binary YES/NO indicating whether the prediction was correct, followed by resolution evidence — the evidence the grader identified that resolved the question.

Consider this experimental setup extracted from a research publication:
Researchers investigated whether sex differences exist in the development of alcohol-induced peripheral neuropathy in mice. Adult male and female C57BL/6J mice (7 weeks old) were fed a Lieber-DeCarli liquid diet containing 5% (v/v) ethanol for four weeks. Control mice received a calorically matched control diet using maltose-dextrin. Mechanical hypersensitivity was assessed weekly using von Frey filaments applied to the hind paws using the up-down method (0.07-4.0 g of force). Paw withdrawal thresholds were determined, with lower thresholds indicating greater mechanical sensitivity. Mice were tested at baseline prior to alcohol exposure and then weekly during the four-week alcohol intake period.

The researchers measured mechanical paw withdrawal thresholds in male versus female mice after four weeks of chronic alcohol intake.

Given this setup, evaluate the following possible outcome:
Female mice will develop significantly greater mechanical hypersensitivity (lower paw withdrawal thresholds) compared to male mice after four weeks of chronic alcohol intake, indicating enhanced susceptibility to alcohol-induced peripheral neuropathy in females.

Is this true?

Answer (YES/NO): YES